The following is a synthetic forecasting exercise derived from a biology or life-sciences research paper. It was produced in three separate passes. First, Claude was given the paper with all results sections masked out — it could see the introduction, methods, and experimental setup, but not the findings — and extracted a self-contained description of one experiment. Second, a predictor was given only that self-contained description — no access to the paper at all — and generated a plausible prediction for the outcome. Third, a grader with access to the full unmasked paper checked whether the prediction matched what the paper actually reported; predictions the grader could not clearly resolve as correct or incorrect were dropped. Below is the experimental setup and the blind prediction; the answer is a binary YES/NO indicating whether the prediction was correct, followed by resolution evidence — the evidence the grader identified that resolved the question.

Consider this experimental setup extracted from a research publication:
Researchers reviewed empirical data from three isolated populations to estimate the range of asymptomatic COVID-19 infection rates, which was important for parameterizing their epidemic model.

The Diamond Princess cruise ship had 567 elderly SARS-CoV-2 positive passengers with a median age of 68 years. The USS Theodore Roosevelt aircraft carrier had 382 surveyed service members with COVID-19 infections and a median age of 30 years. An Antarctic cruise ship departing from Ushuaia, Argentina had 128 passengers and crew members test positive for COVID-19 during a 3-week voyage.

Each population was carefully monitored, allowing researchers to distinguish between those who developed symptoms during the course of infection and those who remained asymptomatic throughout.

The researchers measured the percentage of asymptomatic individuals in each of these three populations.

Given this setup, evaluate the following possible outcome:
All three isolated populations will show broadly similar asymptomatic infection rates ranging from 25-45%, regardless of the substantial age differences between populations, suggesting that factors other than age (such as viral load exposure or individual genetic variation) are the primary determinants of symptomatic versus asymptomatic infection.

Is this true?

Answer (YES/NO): NO